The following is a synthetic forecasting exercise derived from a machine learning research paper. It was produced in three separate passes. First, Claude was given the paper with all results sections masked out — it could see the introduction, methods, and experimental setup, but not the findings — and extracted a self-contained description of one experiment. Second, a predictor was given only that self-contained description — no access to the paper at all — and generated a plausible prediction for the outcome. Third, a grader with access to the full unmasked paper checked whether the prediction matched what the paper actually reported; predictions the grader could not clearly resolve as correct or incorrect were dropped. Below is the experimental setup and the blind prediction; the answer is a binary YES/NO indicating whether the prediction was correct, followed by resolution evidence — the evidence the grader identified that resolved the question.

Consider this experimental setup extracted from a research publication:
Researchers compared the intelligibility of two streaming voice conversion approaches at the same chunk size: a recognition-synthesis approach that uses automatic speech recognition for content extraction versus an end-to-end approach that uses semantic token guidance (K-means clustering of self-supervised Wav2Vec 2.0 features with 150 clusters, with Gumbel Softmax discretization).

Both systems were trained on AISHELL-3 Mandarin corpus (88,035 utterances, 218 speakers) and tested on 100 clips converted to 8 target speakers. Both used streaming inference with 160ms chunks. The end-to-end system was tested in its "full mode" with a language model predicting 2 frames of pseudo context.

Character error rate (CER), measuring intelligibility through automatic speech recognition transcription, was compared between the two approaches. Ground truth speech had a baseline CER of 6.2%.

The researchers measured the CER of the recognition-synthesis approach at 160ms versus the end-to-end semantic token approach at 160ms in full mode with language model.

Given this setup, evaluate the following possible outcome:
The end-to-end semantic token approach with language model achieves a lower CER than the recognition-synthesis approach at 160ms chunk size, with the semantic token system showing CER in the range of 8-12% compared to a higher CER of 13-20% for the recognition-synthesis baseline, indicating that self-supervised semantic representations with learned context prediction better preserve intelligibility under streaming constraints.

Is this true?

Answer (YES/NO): NO